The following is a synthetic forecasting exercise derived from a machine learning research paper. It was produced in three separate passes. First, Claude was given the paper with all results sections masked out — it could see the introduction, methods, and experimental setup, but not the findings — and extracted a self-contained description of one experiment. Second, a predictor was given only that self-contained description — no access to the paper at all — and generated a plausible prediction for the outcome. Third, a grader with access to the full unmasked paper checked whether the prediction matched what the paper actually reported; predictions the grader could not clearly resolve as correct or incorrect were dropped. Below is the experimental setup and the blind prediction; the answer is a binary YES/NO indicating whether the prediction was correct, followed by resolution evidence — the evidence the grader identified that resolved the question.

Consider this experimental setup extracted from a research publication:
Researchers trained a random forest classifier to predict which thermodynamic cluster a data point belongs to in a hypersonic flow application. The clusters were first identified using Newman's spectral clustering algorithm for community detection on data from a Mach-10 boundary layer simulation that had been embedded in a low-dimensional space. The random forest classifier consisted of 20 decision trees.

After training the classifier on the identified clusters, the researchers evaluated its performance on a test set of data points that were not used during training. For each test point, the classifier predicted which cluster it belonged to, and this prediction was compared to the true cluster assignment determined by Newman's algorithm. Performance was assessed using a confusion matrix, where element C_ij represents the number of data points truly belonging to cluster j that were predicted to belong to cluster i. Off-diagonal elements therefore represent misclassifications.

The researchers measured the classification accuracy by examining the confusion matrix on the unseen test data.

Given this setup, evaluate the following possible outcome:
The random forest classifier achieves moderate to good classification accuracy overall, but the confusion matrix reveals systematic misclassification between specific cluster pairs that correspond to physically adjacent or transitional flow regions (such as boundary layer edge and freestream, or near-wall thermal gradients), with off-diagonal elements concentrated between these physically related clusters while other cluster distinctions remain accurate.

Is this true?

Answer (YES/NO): NO